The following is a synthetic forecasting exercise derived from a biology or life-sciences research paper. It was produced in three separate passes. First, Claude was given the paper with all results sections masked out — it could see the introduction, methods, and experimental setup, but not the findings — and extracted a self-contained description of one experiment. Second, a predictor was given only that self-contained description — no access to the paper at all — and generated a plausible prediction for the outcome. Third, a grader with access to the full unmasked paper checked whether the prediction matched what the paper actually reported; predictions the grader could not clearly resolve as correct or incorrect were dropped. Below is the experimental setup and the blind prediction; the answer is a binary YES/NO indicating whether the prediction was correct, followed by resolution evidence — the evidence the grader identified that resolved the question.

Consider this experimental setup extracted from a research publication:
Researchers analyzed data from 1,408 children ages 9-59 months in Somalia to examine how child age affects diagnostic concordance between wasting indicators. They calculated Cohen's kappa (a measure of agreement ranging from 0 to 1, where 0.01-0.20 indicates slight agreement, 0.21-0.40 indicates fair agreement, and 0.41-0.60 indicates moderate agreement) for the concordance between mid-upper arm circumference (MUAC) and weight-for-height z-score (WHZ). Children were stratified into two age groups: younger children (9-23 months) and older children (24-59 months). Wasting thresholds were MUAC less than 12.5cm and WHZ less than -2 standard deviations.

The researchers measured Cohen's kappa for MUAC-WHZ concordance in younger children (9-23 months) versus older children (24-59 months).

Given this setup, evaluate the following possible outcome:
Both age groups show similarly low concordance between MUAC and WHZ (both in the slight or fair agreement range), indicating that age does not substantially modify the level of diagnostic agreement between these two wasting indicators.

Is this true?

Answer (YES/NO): NO